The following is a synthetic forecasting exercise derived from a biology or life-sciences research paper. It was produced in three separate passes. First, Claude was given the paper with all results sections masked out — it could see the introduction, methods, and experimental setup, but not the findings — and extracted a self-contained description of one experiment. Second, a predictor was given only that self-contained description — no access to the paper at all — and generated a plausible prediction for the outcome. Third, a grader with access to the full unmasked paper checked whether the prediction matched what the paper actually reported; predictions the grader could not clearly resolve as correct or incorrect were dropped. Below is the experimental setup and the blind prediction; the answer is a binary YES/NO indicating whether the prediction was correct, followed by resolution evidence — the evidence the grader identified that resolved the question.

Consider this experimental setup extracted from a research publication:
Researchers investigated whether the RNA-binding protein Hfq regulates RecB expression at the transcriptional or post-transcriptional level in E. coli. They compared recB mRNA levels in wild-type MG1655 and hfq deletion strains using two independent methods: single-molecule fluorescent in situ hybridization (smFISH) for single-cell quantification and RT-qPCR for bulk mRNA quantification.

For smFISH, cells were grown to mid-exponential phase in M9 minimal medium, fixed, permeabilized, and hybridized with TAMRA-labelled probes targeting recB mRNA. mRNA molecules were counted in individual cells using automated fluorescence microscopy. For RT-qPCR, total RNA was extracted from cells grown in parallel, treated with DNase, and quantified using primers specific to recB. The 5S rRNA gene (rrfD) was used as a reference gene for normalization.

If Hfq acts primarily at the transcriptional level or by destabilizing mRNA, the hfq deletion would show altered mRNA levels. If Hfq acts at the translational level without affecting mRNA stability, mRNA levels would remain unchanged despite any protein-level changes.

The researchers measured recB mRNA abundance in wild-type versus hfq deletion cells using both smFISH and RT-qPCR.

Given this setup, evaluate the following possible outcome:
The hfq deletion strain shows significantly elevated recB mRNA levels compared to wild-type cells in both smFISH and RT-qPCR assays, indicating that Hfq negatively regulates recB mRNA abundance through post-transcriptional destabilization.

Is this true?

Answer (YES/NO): NO